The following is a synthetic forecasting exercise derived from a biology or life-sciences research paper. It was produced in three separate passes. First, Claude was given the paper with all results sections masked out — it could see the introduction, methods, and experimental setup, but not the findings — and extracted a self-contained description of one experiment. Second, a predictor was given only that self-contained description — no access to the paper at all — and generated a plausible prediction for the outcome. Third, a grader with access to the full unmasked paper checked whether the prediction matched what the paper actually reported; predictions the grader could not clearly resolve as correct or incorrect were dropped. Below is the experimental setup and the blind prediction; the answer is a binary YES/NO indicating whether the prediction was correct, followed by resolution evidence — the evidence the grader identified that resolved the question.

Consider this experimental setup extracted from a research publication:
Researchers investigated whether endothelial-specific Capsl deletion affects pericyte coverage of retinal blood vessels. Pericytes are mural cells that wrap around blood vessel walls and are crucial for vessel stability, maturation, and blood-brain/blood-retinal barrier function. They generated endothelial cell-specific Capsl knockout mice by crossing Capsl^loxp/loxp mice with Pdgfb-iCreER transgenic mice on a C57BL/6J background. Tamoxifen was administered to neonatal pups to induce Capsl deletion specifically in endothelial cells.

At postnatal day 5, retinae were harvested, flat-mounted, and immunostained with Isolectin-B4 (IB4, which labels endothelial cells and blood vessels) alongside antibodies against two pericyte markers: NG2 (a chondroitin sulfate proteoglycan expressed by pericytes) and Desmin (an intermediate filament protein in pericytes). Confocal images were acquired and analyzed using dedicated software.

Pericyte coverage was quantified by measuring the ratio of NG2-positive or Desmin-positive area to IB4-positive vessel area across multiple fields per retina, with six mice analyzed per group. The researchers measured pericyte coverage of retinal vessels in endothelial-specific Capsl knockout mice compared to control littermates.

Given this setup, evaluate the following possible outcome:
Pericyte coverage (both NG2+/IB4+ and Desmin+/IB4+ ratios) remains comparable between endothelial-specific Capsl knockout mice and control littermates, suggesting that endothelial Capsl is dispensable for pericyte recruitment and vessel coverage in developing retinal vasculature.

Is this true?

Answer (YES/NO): YES